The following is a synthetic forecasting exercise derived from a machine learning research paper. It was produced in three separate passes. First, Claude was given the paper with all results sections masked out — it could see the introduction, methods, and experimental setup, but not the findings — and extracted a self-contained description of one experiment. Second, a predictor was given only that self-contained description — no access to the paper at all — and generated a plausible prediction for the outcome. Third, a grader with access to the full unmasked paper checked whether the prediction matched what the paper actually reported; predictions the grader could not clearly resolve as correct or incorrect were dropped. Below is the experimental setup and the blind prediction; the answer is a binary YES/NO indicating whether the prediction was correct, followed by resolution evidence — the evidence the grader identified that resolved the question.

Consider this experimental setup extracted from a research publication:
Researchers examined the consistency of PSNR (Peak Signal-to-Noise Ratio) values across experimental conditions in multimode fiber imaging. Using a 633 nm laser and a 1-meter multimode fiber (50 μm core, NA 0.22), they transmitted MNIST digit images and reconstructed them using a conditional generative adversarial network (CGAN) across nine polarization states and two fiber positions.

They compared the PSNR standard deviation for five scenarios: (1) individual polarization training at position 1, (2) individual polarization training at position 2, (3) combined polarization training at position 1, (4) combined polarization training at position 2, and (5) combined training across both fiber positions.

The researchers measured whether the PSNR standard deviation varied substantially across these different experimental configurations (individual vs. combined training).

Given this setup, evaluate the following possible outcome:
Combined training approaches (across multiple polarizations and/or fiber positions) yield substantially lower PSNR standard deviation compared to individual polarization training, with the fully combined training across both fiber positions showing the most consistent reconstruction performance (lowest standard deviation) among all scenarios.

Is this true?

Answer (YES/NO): NO